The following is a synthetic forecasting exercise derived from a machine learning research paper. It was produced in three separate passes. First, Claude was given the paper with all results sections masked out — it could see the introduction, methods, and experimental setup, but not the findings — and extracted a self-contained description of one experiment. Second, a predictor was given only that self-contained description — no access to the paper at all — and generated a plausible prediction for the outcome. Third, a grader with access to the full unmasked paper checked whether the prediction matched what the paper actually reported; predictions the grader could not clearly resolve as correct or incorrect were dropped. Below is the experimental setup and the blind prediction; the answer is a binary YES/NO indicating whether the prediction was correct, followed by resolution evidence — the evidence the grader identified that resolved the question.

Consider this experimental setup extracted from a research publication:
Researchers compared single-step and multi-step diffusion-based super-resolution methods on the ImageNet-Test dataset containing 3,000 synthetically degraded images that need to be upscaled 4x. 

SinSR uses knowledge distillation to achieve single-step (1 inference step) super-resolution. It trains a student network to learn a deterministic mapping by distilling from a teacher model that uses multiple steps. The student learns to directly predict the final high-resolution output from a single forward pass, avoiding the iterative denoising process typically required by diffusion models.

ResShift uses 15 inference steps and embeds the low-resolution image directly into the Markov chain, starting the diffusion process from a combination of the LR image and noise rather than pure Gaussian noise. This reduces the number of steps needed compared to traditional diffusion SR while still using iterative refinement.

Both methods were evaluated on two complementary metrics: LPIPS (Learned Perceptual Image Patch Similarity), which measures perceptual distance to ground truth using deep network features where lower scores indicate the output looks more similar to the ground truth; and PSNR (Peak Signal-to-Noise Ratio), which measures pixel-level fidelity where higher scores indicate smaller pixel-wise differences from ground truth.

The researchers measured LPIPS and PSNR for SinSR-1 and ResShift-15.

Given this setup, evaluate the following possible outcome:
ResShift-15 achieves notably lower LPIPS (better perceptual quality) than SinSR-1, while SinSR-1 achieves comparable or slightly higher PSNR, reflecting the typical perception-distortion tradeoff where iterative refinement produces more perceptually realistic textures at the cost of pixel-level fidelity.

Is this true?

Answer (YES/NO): NO